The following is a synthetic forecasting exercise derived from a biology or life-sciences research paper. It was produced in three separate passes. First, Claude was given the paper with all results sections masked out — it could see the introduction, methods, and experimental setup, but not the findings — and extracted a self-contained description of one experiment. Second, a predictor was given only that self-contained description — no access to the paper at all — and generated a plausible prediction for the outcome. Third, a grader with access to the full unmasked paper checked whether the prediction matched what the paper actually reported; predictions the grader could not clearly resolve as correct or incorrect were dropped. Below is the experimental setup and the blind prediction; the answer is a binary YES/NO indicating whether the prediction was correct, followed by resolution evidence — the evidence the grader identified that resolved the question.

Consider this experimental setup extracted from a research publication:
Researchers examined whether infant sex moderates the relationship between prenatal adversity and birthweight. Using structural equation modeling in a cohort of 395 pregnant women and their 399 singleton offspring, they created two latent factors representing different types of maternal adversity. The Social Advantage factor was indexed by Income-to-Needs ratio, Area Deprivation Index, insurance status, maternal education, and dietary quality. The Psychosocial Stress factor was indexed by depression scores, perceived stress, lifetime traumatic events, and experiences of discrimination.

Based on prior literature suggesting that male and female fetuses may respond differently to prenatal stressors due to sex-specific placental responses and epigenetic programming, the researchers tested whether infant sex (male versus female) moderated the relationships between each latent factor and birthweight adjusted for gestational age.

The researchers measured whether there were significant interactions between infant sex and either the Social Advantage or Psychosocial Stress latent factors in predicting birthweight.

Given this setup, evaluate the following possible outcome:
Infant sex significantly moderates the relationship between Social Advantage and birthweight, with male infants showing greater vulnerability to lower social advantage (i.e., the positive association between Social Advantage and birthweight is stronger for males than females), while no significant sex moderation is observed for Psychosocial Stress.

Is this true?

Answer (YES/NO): NO